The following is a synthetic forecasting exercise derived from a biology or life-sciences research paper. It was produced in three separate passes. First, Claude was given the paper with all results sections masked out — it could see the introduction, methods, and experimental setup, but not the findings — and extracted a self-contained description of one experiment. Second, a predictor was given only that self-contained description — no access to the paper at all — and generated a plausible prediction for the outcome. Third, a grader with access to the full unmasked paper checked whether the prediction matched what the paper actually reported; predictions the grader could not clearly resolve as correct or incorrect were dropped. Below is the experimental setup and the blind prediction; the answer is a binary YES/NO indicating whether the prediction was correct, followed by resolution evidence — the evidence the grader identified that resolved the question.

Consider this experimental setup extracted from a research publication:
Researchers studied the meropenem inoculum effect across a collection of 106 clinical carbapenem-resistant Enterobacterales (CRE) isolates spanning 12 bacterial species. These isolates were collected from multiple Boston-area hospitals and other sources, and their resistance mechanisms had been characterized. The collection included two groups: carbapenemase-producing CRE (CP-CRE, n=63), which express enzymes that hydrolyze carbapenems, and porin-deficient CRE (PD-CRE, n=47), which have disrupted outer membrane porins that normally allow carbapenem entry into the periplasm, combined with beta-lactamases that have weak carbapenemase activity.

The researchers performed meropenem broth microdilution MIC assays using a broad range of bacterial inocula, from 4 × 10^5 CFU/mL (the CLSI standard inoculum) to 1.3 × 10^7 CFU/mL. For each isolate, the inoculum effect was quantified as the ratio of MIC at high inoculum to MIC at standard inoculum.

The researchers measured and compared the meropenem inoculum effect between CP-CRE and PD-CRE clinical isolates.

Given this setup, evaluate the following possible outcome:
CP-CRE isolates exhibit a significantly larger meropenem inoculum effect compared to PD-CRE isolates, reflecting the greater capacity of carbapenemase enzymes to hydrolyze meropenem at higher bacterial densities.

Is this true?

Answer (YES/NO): YES